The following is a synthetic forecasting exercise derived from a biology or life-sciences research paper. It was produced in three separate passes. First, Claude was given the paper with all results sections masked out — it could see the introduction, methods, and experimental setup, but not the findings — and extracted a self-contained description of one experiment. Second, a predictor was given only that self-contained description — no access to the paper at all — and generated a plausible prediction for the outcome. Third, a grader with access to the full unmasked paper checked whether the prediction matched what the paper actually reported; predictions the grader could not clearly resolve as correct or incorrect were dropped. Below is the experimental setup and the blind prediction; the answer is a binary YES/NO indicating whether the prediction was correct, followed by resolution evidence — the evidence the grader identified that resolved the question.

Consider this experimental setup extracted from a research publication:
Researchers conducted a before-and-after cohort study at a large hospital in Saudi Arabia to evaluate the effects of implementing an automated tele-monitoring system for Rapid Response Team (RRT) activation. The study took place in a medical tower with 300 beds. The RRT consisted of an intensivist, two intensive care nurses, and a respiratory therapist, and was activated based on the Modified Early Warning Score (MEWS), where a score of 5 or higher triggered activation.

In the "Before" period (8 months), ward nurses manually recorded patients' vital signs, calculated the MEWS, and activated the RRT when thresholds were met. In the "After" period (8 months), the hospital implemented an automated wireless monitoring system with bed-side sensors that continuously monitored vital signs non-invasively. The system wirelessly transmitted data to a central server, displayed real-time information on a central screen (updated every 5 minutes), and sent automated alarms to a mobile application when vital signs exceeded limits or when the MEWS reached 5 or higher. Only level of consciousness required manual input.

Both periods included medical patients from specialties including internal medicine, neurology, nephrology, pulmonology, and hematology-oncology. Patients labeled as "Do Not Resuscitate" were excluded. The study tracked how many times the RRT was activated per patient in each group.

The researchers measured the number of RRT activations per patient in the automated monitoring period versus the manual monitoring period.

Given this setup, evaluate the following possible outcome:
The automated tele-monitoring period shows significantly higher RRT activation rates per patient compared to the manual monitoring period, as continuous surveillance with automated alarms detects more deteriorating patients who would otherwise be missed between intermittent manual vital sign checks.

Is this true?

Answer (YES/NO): YES